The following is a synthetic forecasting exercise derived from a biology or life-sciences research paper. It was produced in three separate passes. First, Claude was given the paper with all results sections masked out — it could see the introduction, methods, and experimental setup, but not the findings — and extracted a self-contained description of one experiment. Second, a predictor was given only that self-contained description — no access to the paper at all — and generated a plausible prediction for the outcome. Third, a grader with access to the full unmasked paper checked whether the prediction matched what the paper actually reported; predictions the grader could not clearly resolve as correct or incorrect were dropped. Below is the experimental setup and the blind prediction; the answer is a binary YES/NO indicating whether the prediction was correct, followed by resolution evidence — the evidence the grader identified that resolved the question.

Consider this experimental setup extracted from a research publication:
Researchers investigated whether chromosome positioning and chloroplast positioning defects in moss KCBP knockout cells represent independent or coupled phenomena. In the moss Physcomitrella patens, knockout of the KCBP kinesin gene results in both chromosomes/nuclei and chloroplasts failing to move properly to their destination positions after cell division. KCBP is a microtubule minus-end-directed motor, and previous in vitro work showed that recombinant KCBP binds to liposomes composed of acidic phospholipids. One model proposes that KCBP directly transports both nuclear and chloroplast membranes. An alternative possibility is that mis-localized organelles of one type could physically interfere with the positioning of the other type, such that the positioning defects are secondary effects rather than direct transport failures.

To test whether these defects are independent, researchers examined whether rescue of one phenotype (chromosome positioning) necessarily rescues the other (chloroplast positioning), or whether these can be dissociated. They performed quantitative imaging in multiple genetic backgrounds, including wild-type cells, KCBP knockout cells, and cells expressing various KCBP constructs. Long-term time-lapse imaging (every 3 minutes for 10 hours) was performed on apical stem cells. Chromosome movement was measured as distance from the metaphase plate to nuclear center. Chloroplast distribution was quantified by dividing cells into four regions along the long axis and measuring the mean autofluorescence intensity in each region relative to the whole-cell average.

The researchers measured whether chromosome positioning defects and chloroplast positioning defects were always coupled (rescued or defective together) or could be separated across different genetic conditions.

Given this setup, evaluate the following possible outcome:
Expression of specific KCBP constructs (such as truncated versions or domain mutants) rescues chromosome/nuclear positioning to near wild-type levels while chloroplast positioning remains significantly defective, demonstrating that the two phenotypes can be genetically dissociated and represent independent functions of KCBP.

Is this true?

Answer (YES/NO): YES